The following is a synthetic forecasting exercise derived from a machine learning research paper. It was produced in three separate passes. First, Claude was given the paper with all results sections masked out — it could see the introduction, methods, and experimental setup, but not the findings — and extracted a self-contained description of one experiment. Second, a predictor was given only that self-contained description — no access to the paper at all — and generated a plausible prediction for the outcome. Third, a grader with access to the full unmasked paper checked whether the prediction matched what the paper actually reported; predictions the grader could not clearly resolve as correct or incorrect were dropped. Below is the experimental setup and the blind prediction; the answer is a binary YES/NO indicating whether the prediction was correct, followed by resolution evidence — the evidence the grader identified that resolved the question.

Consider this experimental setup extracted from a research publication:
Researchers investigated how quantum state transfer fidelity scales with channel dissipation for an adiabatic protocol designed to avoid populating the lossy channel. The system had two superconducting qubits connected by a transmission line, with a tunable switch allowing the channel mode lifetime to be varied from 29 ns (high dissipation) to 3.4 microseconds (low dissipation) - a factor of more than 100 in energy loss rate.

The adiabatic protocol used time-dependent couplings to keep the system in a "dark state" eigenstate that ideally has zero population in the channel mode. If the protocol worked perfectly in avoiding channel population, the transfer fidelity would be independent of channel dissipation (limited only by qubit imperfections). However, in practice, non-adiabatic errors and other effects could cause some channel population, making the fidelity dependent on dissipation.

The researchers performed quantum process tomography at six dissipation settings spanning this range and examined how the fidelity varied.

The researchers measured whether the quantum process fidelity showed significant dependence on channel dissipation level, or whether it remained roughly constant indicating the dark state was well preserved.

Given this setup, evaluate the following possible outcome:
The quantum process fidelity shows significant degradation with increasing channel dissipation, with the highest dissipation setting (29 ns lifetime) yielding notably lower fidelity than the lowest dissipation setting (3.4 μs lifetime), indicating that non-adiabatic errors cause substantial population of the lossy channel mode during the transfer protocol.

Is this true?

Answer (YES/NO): NO